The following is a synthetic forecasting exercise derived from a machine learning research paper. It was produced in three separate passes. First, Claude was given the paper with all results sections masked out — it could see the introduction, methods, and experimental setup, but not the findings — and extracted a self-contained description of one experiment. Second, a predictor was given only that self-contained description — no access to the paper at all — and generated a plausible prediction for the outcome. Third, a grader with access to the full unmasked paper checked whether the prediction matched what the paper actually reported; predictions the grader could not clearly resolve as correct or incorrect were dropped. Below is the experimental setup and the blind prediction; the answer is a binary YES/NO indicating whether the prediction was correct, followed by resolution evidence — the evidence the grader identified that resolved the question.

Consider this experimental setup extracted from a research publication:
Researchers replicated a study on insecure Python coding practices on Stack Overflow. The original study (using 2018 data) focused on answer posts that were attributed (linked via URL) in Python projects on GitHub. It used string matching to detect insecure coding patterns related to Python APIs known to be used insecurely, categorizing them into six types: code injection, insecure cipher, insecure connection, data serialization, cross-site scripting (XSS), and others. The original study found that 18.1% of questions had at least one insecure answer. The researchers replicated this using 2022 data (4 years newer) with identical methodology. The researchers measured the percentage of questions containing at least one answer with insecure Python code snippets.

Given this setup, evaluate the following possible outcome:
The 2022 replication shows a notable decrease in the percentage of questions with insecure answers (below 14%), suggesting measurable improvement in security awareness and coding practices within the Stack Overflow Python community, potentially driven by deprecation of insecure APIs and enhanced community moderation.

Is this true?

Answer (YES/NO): YES